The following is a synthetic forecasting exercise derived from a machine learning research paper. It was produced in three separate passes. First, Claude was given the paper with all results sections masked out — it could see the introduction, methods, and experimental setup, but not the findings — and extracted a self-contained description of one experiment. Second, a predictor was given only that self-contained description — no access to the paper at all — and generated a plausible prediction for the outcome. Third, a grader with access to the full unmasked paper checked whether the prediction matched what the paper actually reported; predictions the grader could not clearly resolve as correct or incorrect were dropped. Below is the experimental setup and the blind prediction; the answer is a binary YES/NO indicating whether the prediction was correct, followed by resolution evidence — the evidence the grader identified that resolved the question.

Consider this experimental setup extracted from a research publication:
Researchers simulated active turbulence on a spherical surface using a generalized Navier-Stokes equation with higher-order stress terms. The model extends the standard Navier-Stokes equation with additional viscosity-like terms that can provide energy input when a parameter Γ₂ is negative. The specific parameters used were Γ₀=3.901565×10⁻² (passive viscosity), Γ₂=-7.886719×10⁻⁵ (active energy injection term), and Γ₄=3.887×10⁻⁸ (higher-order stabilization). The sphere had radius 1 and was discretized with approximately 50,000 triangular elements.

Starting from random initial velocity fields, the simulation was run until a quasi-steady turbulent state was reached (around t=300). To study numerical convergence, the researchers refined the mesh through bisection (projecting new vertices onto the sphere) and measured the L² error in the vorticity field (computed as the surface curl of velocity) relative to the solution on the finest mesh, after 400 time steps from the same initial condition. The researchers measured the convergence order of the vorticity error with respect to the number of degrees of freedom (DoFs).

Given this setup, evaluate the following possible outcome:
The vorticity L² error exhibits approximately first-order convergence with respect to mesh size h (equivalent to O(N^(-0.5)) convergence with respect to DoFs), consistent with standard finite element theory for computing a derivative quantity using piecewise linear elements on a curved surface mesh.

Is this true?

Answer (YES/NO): YES